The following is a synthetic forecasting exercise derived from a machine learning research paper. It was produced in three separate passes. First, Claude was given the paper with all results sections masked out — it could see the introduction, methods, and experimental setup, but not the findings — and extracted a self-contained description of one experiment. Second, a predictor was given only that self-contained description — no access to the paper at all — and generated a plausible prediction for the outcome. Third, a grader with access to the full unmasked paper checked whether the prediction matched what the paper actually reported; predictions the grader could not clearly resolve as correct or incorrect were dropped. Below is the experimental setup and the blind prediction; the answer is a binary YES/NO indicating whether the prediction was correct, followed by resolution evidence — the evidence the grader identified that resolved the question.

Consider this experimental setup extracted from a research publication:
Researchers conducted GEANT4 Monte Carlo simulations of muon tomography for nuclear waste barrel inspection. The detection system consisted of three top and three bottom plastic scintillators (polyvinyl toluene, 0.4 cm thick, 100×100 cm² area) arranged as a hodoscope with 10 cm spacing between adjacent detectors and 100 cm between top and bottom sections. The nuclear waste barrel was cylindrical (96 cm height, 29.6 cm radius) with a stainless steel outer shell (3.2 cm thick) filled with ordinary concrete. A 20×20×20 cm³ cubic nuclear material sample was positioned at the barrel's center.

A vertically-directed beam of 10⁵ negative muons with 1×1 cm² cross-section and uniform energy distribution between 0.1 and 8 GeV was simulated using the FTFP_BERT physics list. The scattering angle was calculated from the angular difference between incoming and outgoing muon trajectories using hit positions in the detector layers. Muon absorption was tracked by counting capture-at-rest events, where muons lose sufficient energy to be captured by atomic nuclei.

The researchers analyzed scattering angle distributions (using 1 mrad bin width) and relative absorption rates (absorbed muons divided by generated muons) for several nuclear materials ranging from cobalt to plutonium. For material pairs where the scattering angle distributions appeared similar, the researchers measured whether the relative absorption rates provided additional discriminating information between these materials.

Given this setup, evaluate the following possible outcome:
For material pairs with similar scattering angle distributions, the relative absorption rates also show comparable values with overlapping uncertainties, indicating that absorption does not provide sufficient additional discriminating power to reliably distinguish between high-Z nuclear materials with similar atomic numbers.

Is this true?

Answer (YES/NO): NO